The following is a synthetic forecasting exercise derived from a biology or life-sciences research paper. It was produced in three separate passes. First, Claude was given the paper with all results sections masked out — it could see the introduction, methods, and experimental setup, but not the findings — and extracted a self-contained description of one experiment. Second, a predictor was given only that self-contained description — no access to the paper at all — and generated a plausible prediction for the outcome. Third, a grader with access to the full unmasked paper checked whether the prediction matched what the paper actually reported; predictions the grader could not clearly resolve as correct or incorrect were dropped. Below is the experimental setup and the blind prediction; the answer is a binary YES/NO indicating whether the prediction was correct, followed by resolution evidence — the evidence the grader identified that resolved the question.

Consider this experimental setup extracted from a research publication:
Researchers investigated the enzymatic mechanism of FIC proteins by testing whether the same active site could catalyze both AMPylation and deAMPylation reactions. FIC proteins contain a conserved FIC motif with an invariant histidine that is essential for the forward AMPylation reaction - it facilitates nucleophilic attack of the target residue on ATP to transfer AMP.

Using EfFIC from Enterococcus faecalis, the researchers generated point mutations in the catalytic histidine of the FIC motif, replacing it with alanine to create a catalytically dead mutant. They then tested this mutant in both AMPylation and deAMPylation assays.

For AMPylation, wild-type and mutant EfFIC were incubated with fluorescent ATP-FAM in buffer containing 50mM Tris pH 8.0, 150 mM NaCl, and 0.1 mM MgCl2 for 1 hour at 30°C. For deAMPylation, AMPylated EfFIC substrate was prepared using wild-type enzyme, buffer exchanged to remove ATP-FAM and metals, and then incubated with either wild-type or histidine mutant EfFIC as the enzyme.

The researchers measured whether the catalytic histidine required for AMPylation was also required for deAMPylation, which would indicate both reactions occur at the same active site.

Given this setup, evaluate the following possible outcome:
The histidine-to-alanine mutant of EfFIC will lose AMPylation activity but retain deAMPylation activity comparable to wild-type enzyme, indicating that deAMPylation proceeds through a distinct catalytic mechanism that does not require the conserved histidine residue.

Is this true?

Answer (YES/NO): NO